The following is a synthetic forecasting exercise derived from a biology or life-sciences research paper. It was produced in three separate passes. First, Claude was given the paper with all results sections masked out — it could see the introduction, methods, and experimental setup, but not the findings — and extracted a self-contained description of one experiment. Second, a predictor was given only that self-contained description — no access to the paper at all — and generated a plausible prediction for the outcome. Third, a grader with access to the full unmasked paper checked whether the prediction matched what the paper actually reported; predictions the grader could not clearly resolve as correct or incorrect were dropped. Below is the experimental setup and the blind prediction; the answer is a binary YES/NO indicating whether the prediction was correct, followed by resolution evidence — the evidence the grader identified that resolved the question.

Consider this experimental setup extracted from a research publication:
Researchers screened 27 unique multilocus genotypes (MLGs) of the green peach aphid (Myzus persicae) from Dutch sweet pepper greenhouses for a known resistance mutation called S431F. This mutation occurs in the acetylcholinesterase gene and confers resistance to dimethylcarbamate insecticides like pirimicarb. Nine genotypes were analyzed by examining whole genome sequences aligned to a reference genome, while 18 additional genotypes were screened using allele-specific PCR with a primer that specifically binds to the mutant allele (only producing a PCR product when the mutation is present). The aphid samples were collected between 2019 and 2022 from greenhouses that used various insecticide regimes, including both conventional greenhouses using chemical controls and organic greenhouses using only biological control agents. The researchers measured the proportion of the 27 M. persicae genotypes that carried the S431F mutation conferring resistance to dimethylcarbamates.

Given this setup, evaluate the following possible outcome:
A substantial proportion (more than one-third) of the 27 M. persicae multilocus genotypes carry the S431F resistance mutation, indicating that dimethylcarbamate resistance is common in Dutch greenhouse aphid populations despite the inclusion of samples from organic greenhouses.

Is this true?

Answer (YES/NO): YES